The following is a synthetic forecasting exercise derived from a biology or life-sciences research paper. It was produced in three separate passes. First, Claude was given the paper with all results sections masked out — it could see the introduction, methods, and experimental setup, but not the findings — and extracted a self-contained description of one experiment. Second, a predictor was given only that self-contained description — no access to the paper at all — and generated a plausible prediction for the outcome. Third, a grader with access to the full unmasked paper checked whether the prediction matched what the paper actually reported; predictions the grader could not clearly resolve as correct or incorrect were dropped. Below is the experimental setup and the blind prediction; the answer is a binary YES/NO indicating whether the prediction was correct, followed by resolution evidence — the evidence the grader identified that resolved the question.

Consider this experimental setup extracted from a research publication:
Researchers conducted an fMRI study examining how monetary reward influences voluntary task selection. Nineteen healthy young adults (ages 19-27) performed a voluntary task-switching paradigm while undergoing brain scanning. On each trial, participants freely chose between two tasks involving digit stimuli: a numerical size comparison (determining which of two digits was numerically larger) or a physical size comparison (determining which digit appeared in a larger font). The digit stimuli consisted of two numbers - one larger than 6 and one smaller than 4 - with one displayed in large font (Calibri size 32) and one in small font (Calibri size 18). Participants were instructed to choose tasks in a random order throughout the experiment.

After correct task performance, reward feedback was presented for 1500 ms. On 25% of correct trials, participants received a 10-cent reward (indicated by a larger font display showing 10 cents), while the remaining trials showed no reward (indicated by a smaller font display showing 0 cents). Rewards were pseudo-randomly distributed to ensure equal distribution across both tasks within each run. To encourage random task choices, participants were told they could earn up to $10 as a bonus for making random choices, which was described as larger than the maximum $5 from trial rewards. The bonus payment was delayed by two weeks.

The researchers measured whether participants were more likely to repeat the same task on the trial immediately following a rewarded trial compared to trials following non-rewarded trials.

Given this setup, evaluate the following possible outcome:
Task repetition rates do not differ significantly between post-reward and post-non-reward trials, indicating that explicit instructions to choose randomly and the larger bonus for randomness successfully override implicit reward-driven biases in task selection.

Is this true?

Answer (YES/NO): YES